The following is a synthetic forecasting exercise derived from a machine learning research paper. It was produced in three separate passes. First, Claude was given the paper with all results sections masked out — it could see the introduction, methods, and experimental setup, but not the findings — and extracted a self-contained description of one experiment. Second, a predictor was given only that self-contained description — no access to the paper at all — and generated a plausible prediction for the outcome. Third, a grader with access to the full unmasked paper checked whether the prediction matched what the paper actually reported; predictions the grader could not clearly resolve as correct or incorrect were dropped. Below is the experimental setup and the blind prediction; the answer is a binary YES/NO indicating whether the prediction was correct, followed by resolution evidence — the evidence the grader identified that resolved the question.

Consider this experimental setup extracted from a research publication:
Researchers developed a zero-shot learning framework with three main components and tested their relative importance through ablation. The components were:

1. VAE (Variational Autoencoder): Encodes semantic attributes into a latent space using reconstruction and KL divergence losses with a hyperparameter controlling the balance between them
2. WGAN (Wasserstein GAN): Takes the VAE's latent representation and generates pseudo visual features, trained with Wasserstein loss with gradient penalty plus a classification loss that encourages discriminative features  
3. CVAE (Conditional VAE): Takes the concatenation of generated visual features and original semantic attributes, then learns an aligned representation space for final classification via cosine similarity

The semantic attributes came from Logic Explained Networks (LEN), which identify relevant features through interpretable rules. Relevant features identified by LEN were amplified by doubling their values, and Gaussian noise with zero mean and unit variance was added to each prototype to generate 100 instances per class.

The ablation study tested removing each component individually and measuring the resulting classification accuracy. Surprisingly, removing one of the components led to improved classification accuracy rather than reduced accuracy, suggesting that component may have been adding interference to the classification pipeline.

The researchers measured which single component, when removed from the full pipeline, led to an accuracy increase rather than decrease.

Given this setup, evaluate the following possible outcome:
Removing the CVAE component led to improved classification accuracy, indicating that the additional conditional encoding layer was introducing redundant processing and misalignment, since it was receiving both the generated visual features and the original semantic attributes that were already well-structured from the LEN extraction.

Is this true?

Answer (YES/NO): NO